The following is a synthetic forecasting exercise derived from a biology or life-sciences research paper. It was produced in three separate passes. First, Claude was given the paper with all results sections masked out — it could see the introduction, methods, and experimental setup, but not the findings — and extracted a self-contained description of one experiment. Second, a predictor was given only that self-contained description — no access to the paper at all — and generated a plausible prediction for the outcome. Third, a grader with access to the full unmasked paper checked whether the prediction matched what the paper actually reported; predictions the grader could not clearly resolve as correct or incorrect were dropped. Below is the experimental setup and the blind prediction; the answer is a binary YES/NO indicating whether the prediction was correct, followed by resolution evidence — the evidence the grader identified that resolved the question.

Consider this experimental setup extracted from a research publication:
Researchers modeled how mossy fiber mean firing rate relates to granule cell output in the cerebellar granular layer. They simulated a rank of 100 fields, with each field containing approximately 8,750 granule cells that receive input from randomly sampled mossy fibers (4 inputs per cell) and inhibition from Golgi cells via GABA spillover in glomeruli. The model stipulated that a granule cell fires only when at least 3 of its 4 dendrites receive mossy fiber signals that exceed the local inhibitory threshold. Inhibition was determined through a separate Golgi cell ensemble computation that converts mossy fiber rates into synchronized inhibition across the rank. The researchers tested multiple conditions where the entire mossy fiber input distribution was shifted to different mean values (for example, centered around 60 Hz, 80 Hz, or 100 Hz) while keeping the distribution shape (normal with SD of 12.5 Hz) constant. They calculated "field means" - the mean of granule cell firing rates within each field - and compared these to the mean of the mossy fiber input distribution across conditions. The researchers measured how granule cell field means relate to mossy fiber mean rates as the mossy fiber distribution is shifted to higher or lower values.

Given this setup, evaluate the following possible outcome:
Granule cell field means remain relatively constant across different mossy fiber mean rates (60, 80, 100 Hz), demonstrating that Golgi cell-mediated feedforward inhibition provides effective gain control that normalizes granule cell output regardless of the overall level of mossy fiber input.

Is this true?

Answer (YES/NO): NO